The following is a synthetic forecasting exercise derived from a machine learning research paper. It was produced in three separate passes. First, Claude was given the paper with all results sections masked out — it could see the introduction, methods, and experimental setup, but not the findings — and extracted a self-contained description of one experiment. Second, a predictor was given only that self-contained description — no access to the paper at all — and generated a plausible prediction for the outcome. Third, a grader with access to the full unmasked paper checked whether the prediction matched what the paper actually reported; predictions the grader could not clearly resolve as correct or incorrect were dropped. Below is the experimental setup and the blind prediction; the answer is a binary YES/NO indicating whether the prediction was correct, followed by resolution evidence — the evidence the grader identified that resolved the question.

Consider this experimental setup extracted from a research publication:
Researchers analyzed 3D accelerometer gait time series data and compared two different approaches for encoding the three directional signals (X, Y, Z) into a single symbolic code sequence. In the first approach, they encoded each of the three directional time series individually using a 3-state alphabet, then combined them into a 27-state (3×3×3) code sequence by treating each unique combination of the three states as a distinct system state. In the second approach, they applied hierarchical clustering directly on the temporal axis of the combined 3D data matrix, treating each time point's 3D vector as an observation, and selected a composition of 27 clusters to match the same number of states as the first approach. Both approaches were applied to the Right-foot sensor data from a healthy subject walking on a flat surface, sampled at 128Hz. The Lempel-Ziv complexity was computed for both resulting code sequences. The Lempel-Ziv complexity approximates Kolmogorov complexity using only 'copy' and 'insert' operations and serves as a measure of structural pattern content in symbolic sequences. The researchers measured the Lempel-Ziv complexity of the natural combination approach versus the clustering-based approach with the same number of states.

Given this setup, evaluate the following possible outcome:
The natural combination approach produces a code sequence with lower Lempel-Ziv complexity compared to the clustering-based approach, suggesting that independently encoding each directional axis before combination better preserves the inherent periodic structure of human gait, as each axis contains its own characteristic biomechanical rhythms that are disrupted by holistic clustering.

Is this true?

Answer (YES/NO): NO